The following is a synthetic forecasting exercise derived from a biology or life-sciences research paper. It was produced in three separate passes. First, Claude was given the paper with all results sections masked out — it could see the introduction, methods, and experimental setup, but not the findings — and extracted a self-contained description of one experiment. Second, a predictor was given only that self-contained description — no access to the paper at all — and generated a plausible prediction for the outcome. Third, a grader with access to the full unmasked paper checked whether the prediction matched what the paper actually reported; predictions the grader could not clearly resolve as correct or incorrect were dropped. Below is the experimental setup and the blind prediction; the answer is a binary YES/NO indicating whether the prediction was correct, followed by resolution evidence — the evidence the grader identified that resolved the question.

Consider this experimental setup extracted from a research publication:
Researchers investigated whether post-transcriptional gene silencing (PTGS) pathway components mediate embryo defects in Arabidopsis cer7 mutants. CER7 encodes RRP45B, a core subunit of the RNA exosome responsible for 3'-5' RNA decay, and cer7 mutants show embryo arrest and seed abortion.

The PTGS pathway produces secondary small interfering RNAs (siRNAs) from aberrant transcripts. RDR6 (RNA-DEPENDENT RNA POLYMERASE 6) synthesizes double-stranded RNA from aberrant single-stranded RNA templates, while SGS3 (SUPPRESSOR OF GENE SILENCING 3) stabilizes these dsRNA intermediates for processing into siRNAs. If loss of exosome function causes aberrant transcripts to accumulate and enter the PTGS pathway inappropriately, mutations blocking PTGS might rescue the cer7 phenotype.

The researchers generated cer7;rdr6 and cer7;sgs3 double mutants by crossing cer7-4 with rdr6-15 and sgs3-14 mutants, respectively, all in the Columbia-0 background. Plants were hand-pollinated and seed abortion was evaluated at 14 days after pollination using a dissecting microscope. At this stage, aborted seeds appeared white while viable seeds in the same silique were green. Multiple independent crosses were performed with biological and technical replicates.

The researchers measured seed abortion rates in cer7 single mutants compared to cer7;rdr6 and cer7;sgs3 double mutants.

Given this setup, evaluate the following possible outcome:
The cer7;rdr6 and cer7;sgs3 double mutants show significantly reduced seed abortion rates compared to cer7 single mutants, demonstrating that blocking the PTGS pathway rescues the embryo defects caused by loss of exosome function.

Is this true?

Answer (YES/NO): YES